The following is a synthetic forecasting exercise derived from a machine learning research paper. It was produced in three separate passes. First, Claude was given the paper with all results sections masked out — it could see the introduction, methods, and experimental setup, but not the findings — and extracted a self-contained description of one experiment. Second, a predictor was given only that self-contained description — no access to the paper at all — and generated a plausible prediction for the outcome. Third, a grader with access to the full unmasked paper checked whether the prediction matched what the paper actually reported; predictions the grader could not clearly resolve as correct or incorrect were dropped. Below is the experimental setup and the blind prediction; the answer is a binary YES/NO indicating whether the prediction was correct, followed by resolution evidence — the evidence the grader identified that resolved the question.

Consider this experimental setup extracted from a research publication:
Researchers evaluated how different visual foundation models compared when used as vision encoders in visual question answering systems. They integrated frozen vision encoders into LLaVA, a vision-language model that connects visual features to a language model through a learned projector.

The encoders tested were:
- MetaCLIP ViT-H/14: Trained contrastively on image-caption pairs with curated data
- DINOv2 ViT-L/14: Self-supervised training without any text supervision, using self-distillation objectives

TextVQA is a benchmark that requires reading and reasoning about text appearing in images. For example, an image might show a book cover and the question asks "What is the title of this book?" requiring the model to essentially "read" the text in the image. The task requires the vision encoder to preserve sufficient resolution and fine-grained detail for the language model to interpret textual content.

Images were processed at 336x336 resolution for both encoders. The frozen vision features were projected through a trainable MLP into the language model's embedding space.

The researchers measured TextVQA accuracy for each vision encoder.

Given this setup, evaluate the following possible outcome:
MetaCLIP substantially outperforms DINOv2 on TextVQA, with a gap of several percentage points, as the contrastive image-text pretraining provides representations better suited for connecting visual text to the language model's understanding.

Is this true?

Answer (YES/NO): YES